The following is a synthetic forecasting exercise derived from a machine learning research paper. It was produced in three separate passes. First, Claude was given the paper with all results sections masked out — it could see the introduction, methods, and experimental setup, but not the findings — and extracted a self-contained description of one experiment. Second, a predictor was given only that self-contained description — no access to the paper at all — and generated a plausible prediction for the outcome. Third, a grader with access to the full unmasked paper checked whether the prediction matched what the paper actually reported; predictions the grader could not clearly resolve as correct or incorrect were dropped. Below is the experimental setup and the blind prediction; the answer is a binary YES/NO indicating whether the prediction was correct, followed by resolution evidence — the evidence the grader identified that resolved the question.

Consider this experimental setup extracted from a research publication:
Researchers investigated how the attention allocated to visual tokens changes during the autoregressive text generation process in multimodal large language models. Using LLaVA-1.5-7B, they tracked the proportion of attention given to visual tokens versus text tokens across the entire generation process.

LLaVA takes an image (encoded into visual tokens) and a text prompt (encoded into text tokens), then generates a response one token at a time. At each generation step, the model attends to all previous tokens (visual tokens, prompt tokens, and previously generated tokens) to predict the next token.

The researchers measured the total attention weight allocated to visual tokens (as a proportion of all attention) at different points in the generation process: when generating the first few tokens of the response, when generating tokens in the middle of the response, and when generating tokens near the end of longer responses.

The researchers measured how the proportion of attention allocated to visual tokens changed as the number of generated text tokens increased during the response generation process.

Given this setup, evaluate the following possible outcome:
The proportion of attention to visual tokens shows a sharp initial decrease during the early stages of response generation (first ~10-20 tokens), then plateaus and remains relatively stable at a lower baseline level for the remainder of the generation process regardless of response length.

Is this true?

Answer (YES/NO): NO